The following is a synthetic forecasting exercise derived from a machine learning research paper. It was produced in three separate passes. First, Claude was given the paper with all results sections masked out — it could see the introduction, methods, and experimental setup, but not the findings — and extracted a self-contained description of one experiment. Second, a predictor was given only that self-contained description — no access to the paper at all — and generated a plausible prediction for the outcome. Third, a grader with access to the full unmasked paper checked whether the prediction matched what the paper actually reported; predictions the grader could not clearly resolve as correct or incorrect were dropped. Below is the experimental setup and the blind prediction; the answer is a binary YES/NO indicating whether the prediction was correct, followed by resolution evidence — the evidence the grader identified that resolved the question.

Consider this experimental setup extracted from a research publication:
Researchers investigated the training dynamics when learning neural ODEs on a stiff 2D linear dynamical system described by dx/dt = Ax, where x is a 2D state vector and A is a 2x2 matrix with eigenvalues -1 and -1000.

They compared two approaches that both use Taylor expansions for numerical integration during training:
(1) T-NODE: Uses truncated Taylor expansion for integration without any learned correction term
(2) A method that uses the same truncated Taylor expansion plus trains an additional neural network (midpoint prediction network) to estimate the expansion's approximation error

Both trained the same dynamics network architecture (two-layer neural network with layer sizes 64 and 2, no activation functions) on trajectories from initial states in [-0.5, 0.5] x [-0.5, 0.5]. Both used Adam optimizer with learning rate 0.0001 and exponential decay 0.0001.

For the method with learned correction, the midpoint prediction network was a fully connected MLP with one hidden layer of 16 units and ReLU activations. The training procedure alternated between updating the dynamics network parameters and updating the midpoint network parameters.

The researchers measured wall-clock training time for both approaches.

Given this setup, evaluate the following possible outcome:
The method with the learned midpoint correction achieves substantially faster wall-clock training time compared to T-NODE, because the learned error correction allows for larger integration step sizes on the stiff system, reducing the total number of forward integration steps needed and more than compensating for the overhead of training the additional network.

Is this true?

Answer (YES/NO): NO